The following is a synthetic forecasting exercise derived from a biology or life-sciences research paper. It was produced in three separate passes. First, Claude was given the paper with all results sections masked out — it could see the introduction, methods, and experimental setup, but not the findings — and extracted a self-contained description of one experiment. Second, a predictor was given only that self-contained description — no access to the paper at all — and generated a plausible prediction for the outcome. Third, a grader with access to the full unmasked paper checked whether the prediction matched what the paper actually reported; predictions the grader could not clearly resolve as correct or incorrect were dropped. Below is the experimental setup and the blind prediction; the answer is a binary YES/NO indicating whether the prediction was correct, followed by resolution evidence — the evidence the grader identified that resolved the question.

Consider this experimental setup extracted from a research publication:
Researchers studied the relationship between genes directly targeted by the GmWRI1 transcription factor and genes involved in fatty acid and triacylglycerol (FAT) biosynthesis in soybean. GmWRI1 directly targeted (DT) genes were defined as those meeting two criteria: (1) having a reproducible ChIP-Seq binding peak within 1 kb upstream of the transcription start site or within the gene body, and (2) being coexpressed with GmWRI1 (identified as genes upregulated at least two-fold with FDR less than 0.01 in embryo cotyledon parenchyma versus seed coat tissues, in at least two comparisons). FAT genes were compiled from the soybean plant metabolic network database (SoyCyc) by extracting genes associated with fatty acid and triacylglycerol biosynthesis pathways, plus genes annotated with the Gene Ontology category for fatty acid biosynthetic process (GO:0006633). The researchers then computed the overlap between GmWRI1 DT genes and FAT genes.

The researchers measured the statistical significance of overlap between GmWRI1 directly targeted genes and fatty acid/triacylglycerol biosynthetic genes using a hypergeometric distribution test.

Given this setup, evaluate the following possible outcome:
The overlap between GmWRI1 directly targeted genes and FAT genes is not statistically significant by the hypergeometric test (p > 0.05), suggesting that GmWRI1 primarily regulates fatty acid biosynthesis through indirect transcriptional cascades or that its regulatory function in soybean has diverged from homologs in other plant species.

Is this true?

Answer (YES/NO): NO